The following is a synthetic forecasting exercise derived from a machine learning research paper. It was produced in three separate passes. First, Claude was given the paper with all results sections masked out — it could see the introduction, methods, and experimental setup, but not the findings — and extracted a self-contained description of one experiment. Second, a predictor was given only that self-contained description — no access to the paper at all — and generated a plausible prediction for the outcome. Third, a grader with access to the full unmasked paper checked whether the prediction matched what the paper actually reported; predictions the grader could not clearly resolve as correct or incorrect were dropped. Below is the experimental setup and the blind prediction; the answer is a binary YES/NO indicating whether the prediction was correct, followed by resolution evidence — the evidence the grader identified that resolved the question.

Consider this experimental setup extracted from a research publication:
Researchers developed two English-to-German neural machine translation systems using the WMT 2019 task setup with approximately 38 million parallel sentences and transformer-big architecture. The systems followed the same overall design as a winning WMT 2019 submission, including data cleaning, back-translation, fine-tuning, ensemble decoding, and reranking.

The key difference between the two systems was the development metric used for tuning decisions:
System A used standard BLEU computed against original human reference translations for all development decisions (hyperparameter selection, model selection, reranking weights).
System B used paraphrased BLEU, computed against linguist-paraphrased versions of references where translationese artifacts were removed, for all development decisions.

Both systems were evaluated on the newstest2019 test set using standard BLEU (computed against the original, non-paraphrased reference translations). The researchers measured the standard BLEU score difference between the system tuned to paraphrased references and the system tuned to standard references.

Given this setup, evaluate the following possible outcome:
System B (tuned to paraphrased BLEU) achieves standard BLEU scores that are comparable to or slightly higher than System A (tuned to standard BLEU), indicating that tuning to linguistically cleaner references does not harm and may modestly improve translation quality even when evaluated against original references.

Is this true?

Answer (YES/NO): NO